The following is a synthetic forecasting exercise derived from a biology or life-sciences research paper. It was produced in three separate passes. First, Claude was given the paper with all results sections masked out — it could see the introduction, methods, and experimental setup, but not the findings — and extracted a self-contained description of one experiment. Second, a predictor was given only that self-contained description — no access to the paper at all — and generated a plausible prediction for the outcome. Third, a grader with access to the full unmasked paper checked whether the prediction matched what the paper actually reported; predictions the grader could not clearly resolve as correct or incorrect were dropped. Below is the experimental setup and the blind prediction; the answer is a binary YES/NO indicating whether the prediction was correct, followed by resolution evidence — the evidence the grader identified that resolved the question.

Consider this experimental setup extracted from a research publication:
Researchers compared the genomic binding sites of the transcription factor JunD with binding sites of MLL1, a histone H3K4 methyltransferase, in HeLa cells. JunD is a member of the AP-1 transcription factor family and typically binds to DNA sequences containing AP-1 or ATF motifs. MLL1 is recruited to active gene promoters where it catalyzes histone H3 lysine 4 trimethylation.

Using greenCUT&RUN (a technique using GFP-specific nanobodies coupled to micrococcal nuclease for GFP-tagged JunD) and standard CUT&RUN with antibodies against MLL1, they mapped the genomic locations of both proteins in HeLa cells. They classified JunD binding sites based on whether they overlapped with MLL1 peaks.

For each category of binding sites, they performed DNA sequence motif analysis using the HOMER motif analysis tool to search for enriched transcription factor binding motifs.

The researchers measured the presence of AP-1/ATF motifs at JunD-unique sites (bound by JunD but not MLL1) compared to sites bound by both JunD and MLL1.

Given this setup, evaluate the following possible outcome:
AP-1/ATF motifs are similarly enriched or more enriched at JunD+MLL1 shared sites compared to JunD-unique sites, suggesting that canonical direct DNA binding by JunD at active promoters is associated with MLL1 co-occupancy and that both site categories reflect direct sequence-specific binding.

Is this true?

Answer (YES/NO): NO